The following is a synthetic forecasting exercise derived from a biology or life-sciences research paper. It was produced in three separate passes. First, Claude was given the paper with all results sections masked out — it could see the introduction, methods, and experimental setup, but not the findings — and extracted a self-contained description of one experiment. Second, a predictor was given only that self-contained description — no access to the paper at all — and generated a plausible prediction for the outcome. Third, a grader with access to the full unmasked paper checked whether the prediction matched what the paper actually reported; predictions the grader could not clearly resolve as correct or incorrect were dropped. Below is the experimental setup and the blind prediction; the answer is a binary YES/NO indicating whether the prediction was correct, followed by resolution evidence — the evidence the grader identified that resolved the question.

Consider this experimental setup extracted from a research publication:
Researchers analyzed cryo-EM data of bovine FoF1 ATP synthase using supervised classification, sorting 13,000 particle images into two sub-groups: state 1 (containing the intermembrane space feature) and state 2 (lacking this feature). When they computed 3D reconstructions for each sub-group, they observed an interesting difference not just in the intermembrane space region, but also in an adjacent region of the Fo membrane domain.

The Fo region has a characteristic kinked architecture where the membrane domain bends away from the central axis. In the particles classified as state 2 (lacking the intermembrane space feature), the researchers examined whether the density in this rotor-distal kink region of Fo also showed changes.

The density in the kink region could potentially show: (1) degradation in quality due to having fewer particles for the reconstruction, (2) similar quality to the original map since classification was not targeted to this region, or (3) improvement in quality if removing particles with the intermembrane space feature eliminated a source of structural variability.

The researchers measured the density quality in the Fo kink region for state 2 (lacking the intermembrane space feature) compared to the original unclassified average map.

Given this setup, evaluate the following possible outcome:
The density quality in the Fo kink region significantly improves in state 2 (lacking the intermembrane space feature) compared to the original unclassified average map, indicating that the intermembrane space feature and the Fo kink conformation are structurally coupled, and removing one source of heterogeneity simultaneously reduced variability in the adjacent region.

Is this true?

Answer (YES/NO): NO